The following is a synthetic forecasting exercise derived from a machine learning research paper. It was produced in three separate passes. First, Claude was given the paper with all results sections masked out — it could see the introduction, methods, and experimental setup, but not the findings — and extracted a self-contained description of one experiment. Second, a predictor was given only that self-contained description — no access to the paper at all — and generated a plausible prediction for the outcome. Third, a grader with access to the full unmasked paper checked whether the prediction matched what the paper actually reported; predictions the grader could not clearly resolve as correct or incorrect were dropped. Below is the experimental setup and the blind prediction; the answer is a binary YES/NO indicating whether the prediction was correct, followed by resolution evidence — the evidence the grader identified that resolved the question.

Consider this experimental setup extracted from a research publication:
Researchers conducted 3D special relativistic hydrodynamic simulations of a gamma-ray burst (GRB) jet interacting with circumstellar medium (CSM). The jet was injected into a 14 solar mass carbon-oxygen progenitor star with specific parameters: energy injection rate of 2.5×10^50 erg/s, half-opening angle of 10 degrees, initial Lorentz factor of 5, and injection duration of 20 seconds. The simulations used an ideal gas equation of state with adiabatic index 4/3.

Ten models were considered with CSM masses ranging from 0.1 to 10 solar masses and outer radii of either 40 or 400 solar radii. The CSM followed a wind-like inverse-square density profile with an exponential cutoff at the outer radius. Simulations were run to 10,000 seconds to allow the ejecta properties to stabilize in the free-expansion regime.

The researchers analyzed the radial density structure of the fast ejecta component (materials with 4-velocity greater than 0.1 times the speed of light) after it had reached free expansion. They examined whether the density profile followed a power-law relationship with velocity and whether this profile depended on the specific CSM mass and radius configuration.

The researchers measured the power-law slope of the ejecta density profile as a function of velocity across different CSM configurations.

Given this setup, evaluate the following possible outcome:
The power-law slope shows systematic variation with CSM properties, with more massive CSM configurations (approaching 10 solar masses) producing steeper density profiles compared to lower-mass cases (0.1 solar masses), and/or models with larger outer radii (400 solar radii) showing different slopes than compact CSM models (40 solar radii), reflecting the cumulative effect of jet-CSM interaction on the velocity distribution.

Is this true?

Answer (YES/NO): NO